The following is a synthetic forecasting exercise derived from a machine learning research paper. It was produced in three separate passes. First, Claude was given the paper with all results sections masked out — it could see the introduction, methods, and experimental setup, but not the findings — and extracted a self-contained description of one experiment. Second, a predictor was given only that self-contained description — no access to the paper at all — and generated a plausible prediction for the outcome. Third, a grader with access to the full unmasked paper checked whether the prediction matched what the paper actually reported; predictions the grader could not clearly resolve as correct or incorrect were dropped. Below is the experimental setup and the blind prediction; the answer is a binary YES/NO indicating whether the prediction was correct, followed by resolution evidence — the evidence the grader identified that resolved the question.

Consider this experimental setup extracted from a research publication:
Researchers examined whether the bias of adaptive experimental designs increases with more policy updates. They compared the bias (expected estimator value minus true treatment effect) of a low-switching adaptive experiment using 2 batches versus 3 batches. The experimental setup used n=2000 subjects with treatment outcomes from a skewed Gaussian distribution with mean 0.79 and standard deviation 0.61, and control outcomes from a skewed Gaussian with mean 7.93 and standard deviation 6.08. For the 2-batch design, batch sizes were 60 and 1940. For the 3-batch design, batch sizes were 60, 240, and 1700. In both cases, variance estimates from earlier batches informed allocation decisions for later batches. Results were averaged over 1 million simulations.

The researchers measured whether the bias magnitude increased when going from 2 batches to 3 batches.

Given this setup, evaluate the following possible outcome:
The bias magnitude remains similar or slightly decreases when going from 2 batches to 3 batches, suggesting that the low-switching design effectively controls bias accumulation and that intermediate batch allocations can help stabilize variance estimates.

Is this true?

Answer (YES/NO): NO